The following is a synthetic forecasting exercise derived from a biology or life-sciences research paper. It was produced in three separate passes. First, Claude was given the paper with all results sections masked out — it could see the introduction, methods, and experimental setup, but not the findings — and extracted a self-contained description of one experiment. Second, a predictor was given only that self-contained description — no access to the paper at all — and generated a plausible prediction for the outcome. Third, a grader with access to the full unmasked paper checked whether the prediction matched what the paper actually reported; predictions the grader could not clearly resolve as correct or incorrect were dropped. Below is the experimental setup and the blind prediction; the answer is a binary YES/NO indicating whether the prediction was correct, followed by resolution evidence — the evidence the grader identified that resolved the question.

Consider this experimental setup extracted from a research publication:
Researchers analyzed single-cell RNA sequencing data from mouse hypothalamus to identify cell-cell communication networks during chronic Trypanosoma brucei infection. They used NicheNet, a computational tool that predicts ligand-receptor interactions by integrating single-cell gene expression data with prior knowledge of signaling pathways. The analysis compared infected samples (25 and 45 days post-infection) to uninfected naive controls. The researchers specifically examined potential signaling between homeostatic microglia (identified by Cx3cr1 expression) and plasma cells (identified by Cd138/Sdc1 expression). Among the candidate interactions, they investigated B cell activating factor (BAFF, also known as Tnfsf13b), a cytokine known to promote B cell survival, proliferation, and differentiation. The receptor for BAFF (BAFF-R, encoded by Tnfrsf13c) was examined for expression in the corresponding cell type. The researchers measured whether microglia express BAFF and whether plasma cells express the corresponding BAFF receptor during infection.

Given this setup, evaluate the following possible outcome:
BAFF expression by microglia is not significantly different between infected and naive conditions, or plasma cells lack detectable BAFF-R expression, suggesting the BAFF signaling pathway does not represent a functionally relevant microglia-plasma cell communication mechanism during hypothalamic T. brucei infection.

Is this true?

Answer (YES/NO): NO